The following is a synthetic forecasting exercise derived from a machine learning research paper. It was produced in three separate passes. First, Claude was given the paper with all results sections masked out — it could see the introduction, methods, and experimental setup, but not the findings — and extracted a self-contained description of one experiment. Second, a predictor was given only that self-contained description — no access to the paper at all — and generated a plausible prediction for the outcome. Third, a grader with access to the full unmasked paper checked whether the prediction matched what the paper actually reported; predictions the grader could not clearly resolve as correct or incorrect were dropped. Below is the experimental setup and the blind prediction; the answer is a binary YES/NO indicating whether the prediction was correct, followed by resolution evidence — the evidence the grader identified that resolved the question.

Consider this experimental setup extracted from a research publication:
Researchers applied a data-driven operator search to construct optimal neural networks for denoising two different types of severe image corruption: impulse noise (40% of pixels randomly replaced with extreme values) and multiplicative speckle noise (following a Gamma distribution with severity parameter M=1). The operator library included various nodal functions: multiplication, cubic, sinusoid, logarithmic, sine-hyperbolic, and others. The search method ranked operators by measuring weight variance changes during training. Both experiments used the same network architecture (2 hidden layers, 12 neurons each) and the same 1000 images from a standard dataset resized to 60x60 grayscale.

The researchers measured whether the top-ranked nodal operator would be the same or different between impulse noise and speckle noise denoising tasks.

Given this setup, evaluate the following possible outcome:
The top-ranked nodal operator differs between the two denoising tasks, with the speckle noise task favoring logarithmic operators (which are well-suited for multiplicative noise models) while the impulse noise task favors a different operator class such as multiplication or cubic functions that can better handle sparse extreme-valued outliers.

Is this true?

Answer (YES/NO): NO